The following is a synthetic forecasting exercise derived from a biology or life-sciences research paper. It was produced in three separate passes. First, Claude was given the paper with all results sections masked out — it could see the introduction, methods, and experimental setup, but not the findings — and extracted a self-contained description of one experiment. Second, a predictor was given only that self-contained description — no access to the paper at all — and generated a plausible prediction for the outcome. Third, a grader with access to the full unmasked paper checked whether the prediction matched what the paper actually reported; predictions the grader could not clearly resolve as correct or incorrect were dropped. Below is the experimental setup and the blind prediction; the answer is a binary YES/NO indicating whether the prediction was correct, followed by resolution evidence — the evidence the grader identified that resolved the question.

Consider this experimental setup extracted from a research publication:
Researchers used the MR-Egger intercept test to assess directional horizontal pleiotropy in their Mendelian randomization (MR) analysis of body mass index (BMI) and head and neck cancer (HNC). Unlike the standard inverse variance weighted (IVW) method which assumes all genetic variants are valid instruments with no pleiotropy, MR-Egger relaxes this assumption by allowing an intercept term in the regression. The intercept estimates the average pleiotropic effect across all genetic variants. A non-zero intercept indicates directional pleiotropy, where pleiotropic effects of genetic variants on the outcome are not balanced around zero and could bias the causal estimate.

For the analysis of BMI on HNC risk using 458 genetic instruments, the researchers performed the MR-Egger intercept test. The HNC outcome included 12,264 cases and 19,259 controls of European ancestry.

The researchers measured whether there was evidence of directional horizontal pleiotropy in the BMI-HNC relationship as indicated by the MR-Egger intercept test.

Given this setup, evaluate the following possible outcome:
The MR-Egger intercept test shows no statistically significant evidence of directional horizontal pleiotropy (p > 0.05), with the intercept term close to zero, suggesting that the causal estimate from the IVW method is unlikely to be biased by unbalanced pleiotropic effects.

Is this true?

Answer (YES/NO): NO